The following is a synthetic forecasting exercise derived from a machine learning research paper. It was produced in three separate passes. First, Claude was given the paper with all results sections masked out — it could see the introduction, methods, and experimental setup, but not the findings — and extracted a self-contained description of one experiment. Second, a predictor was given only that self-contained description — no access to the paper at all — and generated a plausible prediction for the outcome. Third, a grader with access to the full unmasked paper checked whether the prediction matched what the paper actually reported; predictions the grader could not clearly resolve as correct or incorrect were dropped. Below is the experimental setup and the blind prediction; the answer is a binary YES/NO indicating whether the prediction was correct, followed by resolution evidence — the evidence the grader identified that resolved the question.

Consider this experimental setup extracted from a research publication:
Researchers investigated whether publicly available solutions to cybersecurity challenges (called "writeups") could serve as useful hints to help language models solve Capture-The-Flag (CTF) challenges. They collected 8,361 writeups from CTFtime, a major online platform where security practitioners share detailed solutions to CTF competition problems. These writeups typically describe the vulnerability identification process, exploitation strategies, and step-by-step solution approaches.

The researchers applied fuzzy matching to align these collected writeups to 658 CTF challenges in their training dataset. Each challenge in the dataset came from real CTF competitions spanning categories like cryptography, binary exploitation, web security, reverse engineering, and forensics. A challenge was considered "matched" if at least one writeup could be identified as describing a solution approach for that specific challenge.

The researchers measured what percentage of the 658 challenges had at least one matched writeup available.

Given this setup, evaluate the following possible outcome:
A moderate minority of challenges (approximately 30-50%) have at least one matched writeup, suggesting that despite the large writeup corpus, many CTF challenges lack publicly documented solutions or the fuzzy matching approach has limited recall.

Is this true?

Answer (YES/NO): NO